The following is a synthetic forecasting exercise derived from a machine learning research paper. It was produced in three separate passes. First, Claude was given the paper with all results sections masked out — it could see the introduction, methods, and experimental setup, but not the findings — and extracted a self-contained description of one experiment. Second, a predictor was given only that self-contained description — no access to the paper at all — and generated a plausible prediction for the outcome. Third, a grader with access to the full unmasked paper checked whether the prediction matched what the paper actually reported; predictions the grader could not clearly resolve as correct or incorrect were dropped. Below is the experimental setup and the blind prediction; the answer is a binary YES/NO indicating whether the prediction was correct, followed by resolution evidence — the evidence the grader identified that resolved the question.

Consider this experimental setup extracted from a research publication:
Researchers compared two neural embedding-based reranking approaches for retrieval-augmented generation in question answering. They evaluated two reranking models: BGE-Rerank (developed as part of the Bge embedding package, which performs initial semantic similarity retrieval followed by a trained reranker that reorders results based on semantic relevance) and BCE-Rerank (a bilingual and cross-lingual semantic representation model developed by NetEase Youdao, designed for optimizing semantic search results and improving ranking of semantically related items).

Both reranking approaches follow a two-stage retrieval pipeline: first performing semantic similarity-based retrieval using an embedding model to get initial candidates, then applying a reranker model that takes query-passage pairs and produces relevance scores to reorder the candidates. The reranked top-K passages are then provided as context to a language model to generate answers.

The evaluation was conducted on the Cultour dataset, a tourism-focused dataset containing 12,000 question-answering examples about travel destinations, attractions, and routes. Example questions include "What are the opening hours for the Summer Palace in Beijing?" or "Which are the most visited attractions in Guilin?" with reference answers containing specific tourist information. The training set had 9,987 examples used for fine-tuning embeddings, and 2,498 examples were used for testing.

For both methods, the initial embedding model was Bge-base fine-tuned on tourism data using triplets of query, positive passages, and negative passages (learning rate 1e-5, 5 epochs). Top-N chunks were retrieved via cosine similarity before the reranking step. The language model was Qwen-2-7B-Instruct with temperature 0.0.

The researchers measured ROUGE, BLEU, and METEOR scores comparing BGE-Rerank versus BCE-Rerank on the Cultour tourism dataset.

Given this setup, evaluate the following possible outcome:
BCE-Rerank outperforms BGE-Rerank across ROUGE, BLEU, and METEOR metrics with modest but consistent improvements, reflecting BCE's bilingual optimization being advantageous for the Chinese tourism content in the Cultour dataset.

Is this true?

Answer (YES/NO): NO